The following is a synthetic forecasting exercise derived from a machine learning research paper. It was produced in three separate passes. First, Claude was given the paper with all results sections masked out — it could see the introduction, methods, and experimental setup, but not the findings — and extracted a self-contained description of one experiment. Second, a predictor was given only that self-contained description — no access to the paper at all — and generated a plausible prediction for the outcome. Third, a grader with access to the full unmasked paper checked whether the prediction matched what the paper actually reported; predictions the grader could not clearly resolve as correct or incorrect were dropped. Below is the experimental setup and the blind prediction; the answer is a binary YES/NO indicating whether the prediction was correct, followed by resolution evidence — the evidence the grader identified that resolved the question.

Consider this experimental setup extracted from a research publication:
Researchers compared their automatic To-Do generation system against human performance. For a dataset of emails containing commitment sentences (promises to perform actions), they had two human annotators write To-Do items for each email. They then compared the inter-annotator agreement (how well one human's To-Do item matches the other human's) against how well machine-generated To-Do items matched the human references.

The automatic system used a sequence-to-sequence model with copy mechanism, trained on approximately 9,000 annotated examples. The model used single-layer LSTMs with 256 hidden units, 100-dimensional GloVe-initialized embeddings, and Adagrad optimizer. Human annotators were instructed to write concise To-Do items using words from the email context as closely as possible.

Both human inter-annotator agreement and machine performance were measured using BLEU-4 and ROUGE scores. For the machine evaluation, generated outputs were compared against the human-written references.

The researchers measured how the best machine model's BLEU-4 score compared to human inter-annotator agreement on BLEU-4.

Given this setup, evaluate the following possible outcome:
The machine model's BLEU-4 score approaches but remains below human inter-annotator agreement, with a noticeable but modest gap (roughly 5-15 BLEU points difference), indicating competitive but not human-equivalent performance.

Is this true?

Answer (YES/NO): NO